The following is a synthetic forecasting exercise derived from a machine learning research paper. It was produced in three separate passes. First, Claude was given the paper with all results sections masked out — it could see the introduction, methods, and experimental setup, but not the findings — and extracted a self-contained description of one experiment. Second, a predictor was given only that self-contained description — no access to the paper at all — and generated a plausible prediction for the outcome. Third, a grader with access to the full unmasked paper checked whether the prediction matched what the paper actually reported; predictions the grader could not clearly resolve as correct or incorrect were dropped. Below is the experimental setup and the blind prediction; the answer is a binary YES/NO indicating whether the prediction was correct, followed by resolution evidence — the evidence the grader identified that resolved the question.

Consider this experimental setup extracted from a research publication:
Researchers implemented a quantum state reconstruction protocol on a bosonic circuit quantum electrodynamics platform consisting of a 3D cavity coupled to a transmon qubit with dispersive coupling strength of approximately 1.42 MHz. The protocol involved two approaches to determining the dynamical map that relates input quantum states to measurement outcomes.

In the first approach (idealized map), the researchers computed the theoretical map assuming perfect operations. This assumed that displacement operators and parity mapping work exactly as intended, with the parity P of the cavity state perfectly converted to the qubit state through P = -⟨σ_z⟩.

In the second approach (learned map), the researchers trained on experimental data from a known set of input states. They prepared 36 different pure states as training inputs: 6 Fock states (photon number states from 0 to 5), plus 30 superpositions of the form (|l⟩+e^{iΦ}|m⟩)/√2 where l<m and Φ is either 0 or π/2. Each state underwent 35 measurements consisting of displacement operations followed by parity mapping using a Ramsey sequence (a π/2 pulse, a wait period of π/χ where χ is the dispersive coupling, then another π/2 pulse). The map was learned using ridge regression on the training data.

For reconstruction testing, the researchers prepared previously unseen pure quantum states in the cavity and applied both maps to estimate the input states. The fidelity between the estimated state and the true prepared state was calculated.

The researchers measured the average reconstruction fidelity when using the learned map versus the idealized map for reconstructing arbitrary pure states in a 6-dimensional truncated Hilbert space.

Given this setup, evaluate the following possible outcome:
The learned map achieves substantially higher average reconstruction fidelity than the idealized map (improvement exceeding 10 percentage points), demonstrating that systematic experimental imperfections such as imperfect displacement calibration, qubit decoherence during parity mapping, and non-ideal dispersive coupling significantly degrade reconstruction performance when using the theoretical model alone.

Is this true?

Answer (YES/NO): YES